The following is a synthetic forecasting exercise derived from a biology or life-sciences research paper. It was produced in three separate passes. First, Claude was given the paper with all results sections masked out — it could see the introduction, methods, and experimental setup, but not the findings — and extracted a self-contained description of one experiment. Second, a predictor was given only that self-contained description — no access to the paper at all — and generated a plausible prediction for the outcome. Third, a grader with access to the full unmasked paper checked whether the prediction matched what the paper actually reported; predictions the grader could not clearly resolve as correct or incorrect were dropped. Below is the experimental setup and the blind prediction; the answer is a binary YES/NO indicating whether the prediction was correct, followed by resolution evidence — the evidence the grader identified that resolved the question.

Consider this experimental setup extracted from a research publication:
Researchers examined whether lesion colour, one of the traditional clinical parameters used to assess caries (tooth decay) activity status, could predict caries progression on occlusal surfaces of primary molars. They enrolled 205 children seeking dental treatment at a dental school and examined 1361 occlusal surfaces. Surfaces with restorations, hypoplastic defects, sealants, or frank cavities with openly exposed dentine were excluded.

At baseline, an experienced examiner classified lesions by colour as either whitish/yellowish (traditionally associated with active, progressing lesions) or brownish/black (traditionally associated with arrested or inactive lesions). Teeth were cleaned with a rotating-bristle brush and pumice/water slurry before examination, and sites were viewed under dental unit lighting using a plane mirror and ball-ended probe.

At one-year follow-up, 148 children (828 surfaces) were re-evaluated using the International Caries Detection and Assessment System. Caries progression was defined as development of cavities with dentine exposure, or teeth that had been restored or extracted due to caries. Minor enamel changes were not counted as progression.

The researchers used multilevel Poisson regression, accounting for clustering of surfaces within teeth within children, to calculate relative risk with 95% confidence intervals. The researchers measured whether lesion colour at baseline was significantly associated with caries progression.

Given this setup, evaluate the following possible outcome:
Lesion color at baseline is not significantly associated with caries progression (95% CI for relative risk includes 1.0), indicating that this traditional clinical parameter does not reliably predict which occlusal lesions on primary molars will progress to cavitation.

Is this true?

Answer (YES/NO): NO